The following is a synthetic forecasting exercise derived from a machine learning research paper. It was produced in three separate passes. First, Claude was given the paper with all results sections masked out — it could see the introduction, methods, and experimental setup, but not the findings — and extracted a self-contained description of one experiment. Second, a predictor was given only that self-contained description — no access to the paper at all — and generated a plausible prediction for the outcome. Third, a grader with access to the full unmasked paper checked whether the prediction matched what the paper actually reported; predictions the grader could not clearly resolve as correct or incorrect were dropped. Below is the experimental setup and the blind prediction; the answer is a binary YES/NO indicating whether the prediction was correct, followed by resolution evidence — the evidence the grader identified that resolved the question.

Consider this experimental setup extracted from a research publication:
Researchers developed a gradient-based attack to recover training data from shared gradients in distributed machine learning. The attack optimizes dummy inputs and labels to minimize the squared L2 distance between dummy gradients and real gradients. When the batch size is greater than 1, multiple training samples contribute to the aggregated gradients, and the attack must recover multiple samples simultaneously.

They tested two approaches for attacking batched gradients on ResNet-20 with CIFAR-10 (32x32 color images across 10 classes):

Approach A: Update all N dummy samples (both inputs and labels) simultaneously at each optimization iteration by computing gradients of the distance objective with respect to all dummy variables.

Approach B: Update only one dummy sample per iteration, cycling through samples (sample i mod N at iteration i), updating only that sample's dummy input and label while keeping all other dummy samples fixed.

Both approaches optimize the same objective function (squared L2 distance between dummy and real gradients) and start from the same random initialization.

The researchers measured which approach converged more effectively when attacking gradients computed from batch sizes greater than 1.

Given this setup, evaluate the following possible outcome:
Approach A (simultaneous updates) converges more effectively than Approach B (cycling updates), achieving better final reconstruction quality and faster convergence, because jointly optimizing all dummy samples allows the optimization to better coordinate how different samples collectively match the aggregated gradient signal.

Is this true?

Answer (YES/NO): NO